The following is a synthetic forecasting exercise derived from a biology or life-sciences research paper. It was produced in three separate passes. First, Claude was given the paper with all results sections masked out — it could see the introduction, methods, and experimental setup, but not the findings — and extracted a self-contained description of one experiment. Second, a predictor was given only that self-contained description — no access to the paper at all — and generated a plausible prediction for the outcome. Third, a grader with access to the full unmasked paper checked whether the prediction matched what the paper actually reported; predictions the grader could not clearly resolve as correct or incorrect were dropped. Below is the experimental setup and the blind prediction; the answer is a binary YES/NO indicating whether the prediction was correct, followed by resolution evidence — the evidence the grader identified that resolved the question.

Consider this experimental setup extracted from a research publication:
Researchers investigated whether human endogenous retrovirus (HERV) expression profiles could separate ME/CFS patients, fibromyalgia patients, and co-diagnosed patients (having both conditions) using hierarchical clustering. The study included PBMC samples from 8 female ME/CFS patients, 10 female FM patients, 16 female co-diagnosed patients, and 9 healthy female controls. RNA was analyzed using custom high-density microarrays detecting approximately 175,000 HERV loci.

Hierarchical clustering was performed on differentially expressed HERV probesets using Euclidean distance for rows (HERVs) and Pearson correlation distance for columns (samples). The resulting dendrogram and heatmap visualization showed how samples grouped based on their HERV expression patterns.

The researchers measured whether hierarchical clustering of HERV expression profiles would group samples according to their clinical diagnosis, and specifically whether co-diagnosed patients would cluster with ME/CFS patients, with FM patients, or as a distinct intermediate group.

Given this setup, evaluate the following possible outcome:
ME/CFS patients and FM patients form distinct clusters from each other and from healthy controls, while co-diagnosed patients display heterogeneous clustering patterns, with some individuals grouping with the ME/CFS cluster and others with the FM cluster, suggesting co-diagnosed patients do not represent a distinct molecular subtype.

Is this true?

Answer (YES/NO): NO